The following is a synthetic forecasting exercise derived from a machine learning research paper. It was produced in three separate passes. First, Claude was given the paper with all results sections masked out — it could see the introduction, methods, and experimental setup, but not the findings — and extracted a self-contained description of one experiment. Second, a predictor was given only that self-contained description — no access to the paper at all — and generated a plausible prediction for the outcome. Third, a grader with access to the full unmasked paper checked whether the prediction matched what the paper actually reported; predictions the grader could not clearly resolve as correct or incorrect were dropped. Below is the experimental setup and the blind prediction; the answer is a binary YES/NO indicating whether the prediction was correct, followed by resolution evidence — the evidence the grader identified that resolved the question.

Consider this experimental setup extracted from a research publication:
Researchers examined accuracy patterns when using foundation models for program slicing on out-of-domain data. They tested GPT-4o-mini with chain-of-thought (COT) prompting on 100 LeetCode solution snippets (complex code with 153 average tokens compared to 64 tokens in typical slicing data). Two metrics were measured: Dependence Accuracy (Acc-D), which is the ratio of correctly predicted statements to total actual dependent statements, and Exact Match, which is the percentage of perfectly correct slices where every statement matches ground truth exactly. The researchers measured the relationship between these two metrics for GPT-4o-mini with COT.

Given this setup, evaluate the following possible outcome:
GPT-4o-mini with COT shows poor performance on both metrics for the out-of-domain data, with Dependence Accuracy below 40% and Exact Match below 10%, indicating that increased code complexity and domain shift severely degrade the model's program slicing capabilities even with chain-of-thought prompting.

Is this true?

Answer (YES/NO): NO